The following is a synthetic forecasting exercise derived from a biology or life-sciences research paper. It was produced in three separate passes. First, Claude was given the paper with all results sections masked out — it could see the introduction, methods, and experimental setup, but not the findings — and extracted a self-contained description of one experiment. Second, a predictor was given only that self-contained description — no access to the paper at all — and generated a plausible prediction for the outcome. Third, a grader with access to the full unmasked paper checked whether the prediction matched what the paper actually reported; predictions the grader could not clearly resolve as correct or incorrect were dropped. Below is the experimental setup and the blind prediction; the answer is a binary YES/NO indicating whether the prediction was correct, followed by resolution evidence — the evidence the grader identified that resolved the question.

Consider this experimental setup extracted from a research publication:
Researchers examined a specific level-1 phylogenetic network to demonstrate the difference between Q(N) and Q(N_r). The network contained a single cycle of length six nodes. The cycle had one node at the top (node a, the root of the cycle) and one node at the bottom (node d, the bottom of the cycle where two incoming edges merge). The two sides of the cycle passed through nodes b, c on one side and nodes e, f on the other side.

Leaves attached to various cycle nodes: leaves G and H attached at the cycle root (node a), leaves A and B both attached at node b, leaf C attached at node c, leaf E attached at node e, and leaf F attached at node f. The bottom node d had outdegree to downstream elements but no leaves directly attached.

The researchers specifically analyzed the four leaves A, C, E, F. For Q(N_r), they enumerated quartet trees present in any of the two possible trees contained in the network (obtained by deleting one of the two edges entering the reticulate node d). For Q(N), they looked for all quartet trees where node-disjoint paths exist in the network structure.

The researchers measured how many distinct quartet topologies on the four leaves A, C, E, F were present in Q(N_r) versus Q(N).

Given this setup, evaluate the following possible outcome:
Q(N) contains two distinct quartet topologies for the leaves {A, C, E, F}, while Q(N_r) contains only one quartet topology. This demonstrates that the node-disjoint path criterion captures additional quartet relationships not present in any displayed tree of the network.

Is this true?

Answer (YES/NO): YES